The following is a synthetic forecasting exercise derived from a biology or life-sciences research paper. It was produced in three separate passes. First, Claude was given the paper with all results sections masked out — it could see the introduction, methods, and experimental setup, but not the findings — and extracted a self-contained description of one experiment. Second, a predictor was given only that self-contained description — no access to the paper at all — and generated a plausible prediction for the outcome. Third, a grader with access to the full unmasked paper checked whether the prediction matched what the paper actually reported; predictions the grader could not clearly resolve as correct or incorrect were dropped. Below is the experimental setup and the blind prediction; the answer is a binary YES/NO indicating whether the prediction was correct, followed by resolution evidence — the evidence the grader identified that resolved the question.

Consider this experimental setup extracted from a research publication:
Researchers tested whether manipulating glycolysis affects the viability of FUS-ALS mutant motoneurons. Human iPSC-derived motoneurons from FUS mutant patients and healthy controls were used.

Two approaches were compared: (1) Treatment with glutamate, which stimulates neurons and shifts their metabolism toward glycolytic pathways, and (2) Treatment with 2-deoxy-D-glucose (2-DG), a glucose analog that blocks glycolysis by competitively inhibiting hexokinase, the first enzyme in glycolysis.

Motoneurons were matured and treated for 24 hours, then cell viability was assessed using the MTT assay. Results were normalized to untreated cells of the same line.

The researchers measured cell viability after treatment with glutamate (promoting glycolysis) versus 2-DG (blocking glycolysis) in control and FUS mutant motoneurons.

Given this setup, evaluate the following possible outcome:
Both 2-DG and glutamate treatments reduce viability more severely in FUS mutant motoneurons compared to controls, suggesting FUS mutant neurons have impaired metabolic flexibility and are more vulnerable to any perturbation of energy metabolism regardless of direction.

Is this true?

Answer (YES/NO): NO